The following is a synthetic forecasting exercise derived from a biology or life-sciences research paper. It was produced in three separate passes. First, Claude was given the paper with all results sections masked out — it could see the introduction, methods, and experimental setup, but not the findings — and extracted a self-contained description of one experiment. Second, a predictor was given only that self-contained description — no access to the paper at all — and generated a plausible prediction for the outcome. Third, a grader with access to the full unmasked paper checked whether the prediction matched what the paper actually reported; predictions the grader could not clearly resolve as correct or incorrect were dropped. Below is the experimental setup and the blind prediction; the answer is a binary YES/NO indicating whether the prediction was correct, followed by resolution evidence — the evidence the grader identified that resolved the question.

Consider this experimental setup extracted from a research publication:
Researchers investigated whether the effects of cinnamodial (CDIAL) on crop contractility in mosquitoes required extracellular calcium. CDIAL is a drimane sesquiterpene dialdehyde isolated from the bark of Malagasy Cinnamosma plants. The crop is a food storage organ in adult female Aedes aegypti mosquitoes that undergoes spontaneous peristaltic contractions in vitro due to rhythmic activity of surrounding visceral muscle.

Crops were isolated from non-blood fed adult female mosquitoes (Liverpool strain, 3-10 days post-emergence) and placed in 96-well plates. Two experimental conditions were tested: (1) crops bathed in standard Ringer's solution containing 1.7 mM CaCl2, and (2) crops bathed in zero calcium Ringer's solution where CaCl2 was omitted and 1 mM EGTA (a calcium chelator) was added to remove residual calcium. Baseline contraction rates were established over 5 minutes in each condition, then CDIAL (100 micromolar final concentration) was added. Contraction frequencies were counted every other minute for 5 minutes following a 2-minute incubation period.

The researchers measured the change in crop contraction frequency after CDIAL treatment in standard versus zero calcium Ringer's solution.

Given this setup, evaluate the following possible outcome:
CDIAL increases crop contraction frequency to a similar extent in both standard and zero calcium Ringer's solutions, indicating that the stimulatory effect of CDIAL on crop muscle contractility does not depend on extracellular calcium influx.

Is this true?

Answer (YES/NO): NO